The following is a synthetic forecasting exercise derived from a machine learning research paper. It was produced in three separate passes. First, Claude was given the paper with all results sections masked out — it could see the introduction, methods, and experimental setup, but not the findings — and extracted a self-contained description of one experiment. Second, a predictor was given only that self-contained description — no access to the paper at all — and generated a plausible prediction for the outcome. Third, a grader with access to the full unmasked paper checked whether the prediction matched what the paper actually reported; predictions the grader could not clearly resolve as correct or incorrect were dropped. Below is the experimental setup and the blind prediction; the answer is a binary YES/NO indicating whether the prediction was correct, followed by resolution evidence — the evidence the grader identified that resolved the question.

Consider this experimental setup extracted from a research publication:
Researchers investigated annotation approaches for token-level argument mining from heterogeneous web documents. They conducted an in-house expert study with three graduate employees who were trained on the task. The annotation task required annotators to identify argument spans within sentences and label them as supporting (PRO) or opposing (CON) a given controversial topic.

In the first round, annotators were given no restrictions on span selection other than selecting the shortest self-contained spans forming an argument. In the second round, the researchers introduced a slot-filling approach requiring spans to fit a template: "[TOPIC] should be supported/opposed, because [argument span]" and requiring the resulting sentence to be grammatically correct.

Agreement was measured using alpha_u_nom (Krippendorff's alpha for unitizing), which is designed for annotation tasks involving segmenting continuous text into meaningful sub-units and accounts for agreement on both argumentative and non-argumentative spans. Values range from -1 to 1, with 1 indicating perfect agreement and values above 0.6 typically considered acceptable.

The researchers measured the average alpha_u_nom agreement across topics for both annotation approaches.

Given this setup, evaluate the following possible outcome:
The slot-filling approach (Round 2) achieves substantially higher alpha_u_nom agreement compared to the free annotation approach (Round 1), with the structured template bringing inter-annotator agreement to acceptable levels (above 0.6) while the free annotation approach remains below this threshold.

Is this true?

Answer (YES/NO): YES